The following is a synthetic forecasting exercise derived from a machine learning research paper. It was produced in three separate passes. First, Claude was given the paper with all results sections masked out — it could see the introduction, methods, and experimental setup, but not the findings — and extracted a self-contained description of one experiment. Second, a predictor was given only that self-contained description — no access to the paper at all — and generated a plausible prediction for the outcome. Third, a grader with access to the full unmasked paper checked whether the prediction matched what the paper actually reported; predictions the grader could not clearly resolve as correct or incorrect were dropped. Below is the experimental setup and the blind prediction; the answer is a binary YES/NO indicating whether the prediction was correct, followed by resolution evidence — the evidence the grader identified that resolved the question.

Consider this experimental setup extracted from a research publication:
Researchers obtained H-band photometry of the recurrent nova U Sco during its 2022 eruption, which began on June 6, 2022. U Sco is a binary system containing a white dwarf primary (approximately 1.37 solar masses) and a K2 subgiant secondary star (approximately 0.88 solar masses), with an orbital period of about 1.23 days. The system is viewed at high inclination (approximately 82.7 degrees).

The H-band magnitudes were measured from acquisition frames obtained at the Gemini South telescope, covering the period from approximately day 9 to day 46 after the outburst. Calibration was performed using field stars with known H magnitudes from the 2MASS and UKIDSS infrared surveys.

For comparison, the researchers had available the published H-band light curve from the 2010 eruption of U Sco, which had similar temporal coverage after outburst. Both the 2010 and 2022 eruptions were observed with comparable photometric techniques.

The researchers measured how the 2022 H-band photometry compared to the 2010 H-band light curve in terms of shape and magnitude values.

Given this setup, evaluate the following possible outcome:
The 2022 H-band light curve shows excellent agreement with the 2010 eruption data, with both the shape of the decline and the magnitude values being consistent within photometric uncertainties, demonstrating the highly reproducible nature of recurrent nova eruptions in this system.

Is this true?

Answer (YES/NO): YES